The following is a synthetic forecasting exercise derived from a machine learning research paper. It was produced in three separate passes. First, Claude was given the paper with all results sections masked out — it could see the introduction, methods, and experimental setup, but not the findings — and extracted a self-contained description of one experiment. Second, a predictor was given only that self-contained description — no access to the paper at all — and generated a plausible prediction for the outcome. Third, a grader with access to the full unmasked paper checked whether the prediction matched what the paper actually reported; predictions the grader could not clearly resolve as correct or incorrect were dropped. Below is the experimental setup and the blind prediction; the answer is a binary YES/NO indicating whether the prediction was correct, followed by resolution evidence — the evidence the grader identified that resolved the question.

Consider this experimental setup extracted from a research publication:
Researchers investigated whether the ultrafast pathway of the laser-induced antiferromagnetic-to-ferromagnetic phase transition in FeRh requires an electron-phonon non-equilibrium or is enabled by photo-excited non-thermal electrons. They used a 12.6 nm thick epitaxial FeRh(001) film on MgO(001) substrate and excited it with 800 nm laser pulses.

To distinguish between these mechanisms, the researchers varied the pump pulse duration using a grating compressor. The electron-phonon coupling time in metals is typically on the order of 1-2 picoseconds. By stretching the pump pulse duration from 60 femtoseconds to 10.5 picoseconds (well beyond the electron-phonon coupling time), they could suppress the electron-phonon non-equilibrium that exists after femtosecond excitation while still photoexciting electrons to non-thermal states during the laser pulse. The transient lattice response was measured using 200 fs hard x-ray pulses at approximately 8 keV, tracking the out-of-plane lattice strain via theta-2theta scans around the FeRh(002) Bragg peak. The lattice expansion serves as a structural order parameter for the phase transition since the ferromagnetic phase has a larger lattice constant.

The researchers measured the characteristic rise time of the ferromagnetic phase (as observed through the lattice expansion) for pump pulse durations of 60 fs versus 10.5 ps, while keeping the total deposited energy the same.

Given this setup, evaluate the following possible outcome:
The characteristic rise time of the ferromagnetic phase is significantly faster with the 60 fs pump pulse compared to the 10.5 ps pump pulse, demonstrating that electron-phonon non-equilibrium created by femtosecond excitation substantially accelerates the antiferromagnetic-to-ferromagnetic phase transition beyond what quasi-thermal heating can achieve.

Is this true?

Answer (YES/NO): NO